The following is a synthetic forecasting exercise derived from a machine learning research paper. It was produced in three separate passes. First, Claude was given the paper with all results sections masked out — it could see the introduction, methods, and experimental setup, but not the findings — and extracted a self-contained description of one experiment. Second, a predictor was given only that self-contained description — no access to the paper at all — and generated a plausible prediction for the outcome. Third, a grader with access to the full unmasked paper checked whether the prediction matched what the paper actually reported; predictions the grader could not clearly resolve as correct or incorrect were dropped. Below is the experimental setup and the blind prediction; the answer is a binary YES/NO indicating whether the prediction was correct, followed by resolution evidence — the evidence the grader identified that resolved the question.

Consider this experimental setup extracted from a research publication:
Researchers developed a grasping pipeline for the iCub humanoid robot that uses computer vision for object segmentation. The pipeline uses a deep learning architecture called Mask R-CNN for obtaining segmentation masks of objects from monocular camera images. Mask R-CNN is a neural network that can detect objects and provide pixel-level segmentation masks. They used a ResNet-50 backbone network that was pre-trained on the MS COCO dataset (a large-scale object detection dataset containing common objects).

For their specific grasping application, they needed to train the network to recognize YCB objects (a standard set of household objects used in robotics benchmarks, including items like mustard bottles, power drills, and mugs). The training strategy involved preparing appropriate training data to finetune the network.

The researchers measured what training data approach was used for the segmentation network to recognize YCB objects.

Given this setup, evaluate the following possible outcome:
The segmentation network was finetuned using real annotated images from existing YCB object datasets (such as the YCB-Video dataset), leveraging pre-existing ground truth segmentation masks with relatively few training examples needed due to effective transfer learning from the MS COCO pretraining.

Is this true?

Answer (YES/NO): NO